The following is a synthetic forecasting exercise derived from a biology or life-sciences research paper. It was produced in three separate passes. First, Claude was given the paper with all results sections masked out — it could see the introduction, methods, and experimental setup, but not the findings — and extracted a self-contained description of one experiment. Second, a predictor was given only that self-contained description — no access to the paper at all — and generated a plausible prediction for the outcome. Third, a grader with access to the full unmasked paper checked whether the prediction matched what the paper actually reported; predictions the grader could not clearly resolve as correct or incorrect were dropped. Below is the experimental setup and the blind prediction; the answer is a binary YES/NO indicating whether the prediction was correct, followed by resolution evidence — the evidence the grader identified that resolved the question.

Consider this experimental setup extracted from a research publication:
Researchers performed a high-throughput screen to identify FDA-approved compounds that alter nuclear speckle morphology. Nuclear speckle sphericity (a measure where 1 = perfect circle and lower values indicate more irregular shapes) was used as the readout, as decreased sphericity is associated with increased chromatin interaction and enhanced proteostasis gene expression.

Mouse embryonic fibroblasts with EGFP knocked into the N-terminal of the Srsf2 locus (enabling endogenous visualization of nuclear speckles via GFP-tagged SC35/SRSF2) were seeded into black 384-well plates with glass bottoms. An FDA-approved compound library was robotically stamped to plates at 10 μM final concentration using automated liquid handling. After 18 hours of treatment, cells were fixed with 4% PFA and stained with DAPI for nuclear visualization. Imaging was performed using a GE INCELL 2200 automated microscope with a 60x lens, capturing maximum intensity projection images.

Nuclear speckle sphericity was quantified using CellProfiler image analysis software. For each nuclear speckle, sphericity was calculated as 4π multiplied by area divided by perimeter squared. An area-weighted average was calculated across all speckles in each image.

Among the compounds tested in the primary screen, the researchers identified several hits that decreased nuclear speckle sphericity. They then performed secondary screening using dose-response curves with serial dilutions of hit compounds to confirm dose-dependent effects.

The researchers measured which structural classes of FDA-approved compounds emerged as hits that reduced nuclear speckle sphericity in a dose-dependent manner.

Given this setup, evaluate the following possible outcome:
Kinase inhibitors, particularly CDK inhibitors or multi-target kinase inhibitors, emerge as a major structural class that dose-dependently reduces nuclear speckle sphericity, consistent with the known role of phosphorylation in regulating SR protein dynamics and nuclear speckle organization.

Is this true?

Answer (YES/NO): NO